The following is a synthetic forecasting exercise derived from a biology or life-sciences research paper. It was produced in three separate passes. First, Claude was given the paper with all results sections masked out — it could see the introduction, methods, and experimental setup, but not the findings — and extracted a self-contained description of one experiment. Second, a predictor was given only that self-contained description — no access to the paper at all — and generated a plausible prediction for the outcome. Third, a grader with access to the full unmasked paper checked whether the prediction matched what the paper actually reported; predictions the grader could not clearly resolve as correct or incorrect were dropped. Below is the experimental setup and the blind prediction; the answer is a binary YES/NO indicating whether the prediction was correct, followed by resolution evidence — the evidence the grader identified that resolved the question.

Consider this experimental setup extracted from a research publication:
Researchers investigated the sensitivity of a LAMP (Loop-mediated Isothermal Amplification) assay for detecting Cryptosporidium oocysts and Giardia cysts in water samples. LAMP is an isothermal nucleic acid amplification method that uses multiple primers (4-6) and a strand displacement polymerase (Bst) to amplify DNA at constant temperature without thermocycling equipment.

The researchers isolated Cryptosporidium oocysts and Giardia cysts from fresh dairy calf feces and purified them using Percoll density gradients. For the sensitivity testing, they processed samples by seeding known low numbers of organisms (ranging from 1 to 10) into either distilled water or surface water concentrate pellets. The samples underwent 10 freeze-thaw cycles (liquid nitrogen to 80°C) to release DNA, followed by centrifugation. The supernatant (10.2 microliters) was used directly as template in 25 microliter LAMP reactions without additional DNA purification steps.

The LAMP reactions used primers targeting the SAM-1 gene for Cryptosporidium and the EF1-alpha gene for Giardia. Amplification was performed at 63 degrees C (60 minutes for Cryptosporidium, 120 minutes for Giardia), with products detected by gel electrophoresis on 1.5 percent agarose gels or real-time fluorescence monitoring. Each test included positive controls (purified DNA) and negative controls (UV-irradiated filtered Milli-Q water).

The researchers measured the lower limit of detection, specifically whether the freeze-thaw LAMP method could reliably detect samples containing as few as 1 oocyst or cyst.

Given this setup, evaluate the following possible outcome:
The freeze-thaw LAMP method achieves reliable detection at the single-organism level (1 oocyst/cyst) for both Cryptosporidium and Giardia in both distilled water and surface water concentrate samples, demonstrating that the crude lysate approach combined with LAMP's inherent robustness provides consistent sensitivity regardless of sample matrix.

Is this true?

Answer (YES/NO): NO